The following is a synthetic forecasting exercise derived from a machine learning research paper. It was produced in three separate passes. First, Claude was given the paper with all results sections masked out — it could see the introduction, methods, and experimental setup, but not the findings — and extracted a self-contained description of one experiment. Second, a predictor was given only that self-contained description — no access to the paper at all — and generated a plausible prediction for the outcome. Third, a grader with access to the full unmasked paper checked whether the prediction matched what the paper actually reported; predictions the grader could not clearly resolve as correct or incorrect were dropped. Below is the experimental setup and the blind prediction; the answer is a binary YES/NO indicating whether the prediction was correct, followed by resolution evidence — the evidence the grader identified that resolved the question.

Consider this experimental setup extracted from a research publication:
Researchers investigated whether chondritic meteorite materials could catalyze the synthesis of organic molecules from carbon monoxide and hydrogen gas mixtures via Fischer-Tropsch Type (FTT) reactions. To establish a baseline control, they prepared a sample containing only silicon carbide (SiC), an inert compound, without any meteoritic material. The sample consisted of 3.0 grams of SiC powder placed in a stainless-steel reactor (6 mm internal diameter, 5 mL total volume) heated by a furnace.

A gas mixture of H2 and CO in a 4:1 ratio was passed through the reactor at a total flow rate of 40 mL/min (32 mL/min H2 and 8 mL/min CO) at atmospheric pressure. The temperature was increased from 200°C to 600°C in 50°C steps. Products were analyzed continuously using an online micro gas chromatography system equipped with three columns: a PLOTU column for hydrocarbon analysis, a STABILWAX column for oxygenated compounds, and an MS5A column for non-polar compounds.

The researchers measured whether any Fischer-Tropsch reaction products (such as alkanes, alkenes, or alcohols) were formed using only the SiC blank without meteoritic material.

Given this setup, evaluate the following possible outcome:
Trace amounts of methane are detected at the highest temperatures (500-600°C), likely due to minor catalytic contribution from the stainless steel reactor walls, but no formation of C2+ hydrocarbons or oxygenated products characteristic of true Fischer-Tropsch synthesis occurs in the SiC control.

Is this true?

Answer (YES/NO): NO